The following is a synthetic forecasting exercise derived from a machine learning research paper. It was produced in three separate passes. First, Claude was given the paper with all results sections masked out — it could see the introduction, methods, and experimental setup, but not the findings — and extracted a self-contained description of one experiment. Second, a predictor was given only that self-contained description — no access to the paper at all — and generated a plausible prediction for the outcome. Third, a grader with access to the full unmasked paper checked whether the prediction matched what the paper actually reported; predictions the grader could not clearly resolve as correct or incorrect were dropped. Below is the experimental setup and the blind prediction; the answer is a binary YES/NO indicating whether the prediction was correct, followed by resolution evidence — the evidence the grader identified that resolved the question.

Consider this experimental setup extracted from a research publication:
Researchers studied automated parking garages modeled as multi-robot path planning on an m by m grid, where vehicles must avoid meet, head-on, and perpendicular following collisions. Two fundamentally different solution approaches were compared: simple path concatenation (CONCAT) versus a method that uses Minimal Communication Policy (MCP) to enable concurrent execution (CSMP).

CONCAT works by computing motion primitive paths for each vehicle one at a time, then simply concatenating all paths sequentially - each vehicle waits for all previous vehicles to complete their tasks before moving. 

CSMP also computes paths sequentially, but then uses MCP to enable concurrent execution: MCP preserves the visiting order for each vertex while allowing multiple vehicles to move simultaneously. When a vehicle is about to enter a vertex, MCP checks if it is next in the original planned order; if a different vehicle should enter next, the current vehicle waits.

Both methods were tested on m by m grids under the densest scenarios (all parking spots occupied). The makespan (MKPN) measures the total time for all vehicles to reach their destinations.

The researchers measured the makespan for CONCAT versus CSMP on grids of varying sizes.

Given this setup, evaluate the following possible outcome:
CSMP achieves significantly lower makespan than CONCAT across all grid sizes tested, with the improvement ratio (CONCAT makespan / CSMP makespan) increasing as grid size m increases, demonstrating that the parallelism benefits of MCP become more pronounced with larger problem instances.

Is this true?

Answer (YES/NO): NO